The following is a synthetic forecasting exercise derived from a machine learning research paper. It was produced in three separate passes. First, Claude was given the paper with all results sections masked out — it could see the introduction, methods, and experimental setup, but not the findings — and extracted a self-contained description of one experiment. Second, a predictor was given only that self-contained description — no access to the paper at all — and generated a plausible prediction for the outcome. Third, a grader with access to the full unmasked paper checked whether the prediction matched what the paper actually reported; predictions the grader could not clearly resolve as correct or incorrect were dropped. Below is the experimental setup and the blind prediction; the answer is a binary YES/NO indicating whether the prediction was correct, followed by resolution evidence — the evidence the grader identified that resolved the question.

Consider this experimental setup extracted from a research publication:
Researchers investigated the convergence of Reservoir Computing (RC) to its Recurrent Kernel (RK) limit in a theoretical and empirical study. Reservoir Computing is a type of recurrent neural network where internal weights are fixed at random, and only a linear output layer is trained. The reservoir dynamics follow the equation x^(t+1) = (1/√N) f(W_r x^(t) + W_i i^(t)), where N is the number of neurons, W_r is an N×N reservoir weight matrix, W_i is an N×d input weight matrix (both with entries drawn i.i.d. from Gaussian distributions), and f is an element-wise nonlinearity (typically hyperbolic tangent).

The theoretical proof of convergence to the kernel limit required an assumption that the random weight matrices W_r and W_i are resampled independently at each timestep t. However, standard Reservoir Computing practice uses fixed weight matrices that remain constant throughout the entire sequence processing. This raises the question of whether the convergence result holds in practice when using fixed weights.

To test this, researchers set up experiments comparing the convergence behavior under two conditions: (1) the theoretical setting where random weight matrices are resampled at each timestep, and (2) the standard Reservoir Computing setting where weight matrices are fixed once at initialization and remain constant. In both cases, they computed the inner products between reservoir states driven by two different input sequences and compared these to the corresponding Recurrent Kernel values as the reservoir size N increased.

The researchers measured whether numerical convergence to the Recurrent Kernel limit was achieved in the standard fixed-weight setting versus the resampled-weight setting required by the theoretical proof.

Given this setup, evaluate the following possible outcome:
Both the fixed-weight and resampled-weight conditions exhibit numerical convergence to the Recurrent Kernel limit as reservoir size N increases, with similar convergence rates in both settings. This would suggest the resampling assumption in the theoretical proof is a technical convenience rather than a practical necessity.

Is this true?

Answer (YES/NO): NO